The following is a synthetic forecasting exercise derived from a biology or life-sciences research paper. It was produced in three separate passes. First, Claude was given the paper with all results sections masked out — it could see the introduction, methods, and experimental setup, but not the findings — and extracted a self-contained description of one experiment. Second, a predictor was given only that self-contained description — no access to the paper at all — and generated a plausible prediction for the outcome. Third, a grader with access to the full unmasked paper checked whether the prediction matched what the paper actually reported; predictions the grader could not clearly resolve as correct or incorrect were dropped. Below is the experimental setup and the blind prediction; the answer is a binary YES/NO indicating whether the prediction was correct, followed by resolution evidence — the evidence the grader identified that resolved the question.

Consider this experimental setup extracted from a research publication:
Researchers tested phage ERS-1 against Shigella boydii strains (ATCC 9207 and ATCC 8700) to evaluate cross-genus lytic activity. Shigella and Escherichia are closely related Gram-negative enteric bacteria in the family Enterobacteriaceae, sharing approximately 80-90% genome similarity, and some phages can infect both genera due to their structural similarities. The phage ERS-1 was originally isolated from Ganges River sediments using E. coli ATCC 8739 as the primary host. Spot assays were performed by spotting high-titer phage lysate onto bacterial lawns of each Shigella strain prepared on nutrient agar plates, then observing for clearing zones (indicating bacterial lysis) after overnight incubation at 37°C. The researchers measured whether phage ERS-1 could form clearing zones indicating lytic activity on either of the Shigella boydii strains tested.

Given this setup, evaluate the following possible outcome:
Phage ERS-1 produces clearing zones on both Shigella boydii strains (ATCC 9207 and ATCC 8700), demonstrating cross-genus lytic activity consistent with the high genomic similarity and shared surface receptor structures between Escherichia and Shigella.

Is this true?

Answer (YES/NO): YES